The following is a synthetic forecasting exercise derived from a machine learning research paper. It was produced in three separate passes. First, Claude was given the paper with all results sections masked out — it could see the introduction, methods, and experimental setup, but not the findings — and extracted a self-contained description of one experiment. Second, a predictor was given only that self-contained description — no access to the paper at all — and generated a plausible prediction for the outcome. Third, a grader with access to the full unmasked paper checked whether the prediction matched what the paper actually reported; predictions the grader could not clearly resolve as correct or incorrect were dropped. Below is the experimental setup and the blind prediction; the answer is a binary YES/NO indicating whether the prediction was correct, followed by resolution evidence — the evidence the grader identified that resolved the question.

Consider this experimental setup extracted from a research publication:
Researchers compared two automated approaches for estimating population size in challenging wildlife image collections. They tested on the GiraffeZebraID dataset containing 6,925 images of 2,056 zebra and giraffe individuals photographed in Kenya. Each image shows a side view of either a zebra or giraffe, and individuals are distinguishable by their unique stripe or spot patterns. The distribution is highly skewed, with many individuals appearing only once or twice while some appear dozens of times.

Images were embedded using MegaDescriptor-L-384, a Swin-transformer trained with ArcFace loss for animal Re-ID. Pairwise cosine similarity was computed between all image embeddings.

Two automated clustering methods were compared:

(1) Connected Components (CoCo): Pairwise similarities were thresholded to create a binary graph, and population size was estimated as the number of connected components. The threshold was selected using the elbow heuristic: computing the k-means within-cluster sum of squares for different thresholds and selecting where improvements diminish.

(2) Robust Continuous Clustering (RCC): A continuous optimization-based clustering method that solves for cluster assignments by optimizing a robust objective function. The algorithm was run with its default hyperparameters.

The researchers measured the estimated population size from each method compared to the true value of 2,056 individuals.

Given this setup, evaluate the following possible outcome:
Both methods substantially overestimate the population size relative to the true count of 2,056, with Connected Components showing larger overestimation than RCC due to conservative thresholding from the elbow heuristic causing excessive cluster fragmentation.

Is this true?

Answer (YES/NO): NO